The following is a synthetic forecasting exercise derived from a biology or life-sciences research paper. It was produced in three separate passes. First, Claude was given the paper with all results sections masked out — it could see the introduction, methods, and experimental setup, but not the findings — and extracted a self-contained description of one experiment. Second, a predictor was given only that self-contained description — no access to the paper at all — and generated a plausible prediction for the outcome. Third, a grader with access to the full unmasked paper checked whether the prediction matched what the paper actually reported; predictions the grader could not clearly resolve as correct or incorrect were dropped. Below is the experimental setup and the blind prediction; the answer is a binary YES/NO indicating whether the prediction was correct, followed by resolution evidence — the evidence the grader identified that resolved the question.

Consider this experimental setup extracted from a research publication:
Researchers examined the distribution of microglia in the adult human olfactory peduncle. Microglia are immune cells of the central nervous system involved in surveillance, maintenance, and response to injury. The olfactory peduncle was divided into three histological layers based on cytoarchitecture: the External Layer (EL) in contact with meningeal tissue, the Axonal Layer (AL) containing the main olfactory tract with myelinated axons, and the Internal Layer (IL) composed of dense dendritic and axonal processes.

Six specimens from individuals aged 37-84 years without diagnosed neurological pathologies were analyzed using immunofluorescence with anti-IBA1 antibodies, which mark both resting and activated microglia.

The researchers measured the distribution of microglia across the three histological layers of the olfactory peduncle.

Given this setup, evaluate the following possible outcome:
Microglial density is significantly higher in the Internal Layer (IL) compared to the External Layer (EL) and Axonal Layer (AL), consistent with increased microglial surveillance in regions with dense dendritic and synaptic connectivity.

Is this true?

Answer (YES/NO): NO